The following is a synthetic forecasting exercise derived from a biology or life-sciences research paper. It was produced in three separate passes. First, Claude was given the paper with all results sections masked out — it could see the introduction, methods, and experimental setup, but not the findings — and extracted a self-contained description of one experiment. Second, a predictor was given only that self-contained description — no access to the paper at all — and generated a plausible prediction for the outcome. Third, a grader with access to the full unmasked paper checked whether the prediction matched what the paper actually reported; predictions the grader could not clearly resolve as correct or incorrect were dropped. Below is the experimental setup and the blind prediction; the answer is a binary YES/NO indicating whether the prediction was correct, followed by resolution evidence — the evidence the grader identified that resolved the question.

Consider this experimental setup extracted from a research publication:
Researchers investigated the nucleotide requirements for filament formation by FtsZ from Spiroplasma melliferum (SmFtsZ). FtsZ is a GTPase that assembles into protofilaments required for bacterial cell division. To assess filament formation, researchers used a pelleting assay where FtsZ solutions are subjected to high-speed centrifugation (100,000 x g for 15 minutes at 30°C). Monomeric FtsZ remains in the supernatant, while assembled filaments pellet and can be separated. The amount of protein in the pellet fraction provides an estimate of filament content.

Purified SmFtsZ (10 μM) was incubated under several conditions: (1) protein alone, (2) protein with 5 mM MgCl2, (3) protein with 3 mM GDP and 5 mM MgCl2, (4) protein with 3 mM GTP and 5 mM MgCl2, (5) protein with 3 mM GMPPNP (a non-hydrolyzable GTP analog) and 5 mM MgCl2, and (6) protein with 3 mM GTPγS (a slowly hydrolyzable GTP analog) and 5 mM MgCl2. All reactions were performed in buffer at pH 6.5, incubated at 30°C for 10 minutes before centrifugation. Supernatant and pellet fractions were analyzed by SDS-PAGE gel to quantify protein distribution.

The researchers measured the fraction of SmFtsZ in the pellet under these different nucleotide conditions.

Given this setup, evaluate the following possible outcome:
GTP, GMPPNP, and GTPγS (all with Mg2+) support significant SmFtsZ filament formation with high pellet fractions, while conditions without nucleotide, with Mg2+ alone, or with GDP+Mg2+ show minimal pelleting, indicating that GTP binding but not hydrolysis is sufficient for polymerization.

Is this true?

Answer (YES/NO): NO